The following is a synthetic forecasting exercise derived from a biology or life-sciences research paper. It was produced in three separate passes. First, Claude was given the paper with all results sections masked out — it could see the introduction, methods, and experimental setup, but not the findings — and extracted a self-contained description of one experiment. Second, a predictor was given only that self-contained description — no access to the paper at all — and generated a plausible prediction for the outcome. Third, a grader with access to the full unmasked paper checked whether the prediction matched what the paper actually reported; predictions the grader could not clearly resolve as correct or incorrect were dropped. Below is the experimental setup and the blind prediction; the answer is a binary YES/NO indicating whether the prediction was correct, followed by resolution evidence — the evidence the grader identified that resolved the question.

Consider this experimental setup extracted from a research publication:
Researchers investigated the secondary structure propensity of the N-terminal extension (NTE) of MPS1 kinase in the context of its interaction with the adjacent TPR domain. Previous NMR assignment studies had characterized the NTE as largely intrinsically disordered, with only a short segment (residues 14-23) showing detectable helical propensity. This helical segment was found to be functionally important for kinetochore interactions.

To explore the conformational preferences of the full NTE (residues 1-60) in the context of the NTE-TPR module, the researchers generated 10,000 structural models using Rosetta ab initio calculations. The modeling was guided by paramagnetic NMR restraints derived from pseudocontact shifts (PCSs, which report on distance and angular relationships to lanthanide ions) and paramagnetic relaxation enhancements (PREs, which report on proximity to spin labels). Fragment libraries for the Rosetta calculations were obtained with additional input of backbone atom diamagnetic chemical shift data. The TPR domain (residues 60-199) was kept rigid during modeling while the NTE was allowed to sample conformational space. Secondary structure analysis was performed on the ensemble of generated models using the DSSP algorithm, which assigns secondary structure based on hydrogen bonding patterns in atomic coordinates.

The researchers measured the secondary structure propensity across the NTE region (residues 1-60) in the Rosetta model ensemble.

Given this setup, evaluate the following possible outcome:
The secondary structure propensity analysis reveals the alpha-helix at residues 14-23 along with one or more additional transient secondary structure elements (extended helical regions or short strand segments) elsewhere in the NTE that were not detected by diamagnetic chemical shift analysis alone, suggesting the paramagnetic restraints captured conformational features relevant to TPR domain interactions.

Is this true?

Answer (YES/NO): YES